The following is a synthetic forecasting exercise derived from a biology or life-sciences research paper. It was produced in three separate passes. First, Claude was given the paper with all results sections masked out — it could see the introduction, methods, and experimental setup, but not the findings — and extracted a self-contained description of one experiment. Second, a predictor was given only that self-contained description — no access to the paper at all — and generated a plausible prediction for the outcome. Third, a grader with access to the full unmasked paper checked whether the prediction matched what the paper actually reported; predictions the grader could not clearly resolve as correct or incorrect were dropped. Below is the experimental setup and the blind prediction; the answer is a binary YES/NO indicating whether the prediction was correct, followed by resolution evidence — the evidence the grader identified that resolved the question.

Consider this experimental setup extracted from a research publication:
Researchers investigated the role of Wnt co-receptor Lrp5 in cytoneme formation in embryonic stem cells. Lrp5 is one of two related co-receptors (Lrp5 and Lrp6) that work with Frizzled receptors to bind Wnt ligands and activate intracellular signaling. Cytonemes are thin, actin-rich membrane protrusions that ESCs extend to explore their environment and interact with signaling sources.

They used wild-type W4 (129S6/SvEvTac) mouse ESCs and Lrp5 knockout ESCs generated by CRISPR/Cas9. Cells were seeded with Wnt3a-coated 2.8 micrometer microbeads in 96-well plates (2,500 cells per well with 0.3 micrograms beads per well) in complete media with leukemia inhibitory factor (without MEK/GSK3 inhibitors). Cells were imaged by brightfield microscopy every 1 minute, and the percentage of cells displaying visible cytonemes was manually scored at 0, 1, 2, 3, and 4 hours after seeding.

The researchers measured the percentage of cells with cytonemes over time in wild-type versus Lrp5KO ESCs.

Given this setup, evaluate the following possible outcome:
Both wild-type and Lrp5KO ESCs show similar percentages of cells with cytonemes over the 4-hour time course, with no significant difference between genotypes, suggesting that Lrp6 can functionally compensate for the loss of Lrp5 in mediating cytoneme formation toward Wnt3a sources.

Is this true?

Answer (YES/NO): NO